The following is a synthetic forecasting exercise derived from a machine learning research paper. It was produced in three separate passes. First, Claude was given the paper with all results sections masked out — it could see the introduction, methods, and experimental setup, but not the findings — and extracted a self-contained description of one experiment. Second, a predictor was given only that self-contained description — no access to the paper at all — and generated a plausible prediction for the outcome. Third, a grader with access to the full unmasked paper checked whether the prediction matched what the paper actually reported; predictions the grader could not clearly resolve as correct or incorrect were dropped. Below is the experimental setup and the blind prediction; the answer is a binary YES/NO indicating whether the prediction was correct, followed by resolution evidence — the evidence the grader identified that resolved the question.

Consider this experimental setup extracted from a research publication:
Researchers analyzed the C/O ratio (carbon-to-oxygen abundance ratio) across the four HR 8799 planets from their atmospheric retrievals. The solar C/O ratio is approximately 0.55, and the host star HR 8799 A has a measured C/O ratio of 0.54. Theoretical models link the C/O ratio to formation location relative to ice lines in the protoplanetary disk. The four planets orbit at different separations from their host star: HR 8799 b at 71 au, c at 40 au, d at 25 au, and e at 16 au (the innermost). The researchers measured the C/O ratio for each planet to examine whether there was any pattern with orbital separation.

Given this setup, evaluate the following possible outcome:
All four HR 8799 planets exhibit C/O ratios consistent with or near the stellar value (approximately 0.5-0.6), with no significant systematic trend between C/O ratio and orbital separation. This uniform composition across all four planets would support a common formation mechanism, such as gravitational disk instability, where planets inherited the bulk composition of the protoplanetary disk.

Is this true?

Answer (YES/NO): NO